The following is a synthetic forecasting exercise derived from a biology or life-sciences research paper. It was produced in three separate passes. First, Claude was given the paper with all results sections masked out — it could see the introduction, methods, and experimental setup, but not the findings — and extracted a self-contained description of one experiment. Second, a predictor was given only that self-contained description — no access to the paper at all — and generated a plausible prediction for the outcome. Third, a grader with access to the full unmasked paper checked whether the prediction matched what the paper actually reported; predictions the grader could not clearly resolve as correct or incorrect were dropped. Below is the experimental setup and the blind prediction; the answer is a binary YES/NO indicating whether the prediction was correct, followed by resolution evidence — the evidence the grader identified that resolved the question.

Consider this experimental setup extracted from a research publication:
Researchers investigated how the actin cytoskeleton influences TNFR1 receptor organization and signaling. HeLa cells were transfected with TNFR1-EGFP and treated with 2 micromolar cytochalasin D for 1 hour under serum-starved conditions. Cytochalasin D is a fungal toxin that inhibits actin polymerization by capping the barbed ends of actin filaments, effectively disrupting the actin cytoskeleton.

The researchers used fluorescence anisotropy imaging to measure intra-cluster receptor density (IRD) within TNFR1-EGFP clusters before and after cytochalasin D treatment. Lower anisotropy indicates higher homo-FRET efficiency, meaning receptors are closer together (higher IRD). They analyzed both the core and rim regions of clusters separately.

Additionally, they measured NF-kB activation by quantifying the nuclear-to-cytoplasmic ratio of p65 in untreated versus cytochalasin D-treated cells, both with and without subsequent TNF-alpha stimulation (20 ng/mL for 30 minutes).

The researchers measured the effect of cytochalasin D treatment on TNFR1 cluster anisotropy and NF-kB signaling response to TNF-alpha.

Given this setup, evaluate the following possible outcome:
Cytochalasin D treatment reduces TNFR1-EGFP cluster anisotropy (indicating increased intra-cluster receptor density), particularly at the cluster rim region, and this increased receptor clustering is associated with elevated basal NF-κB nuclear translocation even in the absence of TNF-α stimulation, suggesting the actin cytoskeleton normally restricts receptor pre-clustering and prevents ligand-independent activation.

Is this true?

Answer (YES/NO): NO